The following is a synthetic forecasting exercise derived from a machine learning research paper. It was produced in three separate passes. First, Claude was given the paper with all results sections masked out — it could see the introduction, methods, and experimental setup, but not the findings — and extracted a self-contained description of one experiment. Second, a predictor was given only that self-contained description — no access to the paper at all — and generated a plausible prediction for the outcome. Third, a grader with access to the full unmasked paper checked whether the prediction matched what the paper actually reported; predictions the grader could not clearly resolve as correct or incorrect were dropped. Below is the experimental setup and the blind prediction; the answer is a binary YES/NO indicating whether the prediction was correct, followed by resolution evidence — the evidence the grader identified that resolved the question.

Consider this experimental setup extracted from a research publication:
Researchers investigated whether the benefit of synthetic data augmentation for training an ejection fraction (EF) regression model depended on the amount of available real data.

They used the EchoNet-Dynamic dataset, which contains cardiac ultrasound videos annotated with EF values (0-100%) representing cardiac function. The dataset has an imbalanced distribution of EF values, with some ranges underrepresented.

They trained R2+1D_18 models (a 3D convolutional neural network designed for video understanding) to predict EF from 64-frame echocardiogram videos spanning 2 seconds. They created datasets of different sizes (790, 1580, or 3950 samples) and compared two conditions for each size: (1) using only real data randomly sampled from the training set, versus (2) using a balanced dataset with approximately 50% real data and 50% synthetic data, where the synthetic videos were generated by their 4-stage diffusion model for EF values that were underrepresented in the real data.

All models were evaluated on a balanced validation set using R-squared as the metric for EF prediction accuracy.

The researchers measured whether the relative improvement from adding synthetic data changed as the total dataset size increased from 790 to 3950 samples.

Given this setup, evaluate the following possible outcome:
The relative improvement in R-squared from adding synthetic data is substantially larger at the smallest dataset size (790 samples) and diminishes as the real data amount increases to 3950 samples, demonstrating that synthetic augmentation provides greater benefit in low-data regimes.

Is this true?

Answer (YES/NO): YES